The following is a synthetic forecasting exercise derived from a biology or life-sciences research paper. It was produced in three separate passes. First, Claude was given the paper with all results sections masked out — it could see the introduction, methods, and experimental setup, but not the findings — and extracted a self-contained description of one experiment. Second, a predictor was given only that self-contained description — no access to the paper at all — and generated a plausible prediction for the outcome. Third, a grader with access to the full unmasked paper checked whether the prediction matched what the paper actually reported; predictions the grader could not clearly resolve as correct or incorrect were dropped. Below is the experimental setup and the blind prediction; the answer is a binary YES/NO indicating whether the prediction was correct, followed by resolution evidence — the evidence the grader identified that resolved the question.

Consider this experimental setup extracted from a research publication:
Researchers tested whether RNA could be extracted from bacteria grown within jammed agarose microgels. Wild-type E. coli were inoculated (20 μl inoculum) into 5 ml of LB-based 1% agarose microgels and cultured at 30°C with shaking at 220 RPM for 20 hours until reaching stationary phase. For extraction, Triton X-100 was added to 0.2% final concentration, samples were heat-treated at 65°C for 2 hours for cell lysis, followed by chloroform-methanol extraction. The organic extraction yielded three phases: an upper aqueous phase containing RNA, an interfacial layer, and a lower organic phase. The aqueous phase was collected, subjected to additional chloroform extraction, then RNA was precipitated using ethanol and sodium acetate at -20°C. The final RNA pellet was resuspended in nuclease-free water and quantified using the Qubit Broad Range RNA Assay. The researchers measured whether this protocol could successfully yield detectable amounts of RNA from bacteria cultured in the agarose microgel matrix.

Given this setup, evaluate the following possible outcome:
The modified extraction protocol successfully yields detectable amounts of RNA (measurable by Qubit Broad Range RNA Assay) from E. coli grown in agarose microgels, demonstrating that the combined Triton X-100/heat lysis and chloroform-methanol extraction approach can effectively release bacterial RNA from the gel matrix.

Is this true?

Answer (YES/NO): YES